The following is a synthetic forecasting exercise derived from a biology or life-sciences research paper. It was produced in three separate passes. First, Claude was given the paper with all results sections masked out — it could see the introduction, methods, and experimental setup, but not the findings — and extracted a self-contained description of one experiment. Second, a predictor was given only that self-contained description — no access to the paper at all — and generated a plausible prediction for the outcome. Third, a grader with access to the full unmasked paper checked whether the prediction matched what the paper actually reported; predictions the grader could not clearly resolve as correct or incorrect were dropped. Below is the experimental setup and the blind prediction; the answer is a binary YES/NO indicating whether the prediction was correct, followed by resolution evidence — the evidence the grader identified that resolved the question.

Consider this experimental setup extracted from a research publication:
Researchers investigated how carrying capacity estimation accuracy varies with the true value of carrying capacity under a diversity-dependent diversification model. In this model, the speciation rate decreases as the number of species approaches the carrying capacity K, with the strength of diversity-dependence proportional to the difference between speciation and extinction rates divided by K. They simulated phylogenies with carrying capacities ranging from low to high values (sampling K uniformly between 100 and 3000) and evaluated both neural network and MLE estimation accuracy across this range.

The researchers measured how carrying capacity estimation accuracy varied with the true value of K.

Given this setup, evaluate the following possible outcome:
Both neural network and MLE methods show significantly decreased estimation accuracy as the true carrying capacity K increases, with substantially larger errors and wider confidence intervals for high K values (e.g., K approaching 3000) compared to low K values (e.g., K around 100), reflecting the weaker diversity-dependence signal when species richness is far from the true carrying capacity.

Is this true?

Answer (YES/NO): YES